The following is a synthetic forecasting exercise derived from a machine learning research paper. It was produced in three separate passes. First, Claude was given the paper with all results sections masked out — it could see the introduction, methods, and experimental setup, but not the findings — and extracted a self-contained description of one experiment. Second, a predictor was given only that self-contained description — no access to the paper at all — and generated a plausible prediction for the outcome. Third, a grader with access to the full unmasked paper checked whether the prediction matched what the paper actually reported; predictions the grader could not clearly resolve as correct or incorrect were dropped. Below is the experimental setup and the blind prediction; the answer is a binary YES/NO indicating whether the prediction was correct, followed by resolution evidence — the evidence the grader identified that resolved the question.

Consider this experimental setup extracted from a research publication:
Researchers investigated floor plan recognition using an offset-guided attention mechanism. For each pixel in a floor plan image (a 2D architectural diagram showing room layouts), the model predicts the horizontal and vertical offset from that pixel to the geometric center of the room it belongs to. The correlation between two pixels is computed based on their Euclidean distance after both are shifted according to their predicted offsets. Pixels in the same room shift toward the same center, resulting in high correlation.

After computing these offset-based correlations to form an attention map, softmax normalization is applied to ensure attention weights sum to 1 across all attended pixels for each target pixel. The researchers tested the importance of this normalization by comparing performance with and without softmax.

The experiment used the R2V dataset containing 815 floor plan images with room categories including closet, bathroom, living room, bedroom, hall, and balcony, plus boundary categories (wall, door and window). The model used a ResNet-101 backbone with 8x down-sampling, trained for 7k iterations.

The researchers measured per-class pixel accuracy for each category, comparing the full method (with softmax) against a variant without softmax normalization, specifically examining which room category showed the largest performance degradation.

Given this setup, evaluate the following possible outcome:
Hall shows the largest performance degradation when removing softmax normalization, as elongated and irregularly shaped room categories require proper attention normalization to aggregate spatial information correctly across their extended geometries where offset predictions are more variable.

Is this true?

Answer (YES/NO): YES